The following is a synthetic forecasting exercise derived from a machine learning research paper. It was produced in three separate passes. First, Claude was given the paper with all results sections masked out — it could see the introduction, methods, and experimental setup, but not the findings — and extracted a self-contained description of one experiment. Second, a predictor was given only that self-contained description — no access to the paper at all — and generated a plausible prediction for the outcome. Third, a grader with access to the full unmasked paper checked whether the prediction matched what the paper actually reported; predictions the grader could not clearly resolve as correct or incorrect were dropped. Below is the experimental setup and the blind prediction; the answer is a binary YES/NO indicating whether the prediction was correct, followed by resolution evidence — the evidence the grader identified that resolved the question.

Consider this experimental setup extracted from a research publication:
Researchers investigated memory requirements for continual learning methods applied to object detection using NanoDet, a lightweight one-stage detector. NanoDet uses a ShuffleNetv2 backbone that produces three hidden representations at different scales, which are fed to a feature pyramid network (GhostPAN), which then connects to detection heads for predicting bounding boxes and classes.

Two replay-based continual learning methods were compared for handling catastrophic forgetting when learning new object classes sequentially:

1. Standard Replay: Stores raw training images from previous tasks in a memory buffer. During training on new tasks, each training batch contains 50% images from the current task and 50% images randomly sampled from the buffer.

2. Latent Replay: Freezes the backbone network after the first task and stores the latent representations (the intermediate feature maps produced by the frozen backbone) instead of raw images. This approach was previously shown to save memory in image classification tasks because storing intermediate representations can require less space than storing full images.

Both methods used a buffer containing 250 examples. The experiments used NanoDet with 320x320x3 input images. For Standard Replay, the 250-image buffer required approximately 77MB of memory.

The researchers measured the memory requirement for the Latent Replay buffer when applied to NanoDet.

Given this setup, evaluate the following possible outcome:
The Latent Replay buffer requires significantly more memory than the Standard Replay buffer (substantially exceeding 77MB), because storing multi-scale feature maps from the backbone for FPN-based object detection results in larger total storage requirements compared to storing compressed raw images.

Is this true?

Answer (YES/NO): NO